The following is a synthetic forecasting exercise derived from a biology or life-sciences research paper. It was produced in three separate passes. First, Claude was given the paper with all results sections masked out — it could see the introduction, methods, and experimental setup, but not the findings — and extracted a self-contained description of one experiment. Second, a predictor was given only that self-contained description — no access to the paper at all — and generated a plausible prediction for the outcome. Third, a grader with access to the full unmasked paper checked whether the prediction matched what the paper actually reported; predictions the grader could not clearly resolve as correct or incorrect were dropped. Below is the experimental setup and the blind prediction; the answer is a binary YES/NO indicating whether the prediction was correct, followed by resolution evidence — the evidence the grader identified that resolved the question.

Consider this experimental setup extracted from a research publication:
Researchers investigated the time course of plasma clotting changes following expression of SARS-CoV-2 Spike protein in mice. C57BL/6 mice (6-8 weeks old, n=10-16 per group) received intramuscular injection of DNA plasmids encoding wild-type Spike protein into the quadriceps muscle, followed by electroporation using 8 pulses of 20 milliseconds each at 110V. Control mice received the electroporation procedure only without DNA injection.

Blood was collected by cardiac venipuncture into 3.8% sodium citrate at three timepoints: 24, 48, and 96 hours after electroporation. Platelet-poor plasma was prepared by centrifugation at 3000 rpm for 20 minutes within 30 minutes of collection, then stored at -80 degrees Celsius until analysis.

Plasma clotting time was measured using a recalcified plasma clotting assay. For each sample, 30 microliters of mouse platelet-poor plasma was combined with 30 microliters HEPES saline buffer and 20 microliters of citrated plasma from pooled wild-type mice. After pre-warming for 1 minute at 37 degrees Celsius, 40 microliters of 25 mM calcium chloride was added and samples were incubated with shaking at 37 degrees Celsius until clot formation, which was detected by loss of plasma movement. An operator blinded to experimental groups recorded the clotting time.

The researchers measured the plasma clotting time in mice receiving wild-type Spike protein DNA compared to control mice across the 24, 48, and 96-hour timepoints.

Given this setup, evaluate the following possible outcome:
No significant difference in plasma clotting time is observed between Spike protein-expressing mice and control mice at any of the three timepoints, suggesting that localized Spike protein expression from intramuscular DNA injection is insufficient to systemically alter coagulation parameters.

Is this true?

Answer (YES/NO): NO